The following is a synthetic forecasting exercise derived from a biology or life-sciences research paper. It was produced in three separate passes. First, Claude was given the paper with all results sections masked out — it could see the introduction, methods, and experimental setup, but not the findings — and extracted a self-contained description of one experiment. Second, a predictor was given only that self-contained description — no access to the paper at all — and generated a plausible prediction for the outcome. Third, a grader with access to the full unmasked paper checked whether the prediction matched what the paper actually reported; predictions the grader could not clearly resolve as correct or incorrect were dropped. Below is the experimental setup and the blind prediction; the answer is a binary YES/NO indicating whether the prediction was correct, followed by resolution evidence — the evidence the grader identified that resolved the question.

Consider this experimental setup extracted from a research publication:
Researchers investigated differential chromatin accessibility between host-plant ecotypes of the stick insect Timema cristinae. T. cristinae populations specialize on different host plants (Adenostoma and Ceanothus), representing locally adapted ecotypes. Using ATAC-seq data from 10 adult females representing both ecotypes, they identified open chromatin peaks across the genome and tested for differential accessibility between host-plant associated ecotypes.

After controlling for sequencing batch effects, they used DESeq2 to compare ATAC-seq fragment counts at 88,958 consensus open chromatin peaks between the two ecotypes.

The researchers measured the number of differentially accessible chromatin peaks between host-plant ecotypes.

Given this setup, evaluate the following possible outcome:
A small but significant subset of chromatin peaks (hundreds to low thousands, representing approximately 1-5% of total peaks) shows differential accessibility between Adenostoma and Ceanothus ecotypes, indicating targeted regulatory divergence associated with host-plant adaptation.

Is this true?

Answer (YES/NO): NO